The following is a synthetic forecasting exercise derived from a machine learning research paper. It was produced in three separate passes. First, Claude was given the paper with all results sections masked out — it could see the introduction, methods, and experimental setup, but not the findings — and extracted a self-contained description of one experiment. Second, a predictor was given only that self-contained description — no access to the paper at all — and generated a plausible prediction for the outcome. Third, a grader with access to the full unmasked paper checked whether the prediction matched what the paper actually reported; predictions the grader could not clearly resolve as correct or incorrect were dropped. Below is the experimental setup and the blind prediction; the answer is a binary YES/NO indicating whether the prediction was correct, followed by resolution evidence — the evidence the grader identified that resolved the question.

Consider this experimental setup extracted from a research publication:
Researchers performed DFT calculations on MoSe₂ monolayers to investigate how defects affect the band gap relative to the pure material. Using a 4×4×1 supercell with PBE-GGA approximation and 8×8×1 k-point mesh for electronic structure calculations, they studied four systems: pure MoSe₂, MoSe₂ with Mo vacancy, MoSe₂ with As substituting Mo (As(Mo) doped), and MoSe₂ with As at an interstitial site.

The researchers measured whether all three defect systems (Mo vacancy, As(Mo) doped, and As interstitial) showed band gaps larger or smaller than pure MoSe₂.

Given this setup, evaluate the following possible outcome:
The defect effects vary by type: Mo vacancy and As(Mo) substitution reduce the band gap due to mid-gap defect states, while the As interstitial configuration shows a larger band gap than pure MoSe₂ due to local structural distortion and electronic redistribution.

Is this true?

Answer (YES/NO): NO